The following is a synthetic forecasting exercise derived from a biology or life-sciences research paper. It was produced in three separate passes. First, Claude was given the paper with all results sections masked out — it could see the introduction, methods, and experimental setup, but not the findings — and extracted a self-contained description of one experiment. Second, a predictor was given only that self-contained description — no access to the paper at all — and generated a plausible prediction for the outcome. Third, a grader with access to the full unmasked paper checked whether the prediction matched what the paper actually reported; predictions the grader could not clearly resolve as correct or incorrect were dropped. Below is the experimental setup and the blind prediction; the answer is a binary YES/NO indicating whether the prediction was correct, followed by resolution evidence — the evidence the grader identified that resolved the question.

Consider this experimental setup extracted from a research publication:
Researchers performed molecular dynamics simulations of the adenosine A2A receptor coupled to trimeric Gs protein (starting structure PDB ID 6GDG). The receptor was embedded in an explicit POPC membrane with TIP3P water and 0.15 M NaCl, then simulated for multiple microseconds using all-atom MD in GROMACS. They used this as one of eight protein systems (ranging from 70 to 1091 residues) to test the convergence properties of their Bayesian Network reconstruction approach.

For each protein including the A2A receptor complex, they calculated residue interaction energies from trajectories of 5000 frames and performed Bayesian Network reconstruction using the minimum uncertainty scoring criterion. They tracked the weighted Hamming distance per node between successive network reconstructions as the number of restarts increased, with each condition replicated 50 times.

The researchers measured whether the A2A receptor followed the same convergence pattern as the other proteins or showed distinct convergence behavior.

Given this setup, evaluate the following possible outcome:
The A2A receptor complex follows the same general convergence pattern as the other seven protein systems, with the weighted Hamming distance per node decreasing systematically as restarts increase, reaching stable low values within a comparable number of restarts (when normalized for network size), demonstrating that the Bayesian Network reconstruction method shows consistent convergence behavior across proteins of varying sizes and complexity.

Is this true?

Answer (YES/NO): YES